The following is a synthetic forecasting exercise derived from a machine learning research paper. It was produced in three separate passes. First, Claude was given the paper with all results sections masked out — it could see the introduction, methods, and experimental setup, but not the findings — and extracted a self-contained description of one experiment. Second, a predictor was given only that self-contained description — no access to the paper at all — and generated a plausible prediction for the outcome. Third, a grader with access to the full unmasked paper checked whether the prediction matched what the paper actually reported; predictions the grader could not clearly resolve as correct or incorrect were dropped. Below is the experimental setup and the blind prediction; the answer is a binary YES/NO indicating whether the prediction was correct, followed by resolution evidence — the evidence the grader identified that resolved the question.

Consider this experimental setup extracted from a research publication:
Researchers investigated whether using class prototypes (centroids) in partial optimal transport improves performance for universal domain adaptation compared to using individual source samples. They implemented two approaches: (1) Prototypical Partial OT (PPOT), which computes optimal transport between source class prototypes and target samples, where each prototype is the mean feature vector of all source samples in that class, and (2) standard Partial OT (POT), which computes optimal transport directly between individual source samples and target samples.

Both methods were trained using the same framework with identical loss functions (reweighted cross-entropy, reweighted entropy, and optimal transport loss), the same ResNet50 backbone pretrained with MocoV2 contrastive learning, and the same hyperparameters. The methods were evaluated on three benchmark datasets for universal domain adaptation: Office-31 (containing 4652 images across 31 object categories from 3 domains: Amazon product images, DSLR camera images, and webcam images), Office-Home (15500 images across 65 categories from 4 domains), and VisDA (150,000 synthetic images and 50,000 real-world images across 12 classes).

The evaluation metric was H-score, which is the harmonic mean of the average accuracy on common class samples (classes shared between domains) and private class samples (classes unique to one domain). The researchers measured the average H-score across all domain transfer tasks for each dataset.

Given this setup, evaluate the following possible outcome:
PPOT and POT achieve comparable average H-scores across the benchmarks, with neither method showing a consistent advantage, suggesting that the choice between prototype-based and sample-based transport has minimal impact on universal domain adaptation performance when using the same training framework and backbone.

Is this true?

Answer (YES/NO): NO